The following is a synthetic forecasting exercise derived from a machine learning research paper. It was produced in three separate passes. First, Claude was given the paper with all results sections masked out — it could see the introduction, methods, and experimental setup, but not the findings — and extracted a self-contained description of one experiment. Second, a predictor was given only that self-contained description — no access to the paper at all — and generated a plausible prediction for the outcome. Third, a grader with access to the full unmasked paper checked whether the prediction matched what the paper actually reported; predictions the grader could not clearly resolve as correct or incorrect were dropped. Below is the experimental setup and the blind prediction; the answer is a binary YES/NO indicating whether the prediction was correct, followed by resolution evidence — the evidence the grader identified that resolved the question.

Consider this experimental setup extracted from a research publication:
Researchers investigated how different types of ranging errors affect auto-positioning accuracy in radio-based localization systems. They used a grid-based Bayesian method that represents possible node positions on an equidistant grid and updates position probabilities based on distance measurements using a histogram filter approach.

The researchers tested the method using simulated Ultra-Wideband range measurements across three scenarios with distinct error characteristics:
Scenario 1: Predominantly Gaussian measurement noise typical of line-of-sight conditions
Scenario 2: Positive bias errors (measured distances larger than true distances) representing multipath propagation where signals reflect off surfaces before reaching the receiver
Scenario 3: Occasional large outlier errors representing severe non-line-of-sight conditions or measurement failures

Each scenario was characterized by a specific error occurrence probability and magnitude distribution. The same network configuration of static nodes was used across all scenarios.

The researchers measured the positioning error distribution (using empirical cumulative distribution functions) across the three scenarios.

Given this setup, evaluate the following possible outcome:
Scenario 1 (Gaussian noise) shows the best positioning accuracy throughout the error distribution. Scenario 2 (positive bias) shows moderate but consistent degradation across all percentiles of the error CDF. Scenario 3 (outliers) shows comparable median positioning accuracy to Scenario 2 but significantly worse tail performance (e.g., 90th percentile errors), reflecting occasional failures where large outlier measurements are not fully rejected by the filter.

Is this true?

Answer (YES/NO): NO